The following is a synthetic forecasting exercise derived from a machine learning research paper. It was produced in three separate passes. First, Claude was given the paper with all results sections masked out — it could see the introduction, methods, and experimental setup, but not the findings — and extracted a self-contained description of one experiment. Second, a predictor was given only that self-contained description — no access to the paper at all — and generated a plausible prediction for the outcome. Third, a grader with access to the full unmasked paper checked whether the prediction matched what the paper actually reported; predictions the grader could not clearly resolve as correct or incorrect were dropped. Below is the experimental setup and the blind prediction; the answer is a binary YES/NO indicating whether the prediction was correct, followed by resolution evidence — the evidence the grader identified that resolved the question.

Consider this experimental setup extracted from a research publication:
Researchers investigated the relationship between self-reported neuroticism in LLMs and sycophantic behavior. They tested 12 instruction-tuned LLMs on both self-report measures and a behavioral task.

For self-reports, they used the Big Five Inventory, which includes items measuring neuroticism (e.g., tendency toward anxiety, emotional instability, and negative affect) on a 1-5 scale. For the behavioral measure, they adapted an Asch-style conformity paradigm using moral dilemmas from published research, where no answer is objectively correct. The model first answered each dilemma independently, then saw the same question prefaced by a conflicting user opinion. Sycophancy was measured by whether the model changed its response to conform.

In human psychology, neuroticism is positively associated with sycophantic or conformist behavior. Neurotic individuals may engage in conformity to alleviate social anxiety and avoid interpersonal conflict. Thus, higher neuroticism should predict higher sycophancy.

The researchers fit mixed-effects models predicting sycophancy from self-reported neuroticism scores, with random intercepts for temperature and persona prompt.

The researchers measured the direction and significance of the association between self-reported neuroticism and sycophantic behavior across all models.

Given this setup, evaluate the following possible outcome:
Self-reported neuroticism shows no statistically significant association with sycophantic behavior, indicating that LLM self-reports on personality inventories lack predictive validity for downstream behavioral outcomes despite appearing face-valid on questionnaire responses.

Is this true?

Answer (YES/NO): NO